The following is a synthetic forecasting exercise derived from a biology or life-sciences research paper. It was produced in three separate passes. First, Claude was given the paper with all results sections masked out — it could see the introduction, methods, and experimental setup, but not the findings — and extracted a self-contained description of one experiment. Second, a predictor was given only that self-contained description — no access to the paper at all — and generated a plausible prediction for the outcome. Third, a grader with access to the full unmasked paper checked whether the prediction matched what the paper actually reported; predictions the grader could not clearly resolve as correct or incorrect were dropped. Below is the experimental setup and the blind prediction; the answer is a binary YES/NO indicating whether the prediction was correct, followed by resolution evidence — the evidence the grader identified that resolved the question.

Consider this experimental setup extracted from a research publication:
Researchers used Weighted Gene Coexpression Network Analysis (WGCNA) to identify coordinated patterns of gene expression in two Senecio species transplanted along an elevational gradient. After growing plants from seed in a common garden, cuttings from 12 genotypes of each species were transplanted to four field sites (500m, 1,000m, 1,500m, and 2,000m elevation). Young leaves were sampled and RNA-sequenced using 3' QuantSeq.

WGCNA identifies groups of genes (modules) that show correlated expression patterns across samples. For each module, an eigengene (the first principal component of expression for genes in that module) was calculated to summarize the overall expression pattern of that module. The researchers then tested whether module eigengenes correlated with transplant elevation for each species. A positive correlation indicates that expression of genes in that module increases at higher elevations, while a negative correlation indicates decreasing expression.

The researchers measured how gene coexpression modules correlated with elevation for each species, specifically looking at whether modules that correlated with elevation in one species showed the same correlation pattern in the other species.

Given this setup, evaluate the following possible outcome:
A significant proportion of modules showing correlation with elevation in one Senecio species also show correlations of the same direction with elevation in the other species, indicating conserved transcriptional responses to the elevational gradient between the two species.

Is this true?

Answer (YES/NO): YES